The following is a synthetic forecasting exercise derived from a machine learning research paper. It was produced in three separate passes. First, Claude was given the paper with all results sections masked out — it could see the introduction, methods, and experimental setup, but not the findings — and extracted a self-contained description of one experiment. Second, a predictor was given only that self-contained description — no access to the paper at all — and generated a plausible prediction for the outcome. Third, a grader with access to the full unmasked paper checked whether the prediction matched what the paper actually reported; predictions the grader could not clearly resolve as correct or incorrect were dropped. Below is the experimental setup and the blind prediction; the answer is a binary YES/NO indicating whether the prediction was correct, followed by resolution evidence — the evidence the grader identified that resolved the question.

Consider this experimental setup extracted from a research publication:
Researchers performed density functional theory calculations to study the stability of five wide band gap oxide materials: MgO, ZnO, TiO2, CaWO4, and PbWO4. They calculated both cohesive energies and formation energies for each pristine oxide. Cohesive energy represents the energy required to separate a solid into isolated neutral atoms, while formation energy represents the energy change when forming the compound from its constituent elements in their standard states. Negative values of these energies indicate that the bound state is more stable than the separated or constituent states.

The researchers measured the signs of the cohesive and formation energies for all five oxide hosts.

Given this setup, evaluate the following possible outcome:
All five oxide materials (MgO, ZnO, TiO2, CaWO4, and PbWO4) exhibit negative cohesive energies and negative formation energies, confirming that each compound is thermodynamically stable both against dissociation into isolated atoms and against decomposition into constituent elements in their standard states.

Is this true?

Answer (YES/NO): YES